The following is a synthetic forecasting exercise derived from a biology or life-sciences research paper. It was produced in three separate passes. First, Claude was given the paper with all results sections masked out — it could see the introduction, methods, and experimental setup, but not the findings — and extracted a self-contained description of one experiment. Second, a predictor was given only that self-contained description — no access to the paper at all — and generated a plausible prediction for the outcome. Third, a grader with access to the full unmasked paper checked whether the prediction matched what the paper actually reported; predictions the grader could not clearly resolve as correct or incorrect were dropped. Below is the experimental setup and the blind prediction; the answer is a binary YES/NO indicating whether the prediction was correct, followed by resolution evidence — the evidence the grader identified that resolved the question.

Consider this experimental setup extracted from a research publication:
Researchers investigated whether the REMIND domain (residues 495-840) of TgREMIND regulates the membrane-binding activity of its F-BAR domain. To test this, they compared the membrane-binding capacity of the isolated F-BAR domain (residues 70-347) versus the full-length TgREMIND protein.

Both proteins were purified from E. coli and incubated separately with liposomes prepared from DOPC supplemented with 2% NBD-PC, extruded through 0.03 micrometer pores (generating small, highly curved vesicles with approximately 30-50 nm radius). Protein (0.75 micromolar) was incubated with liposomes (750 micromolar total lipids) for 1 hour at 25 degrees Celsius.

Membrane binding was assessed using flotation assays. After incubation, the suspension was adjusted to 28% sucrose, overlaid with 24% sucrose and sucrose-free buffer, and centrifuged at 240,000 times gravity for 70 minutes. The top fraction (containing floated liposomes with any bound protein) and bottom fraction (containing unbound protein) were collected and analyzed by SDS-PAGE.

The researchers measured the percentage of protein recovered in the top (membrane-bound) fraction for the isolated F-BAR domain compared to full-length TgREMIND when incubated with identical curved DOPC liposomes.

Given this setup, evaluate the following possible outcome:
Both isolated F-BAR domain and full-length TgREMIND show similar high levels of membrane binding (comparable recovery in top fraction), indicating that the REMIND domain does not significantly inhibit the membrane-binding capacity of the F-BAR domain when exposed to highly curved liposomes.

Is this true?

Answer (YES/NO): NO